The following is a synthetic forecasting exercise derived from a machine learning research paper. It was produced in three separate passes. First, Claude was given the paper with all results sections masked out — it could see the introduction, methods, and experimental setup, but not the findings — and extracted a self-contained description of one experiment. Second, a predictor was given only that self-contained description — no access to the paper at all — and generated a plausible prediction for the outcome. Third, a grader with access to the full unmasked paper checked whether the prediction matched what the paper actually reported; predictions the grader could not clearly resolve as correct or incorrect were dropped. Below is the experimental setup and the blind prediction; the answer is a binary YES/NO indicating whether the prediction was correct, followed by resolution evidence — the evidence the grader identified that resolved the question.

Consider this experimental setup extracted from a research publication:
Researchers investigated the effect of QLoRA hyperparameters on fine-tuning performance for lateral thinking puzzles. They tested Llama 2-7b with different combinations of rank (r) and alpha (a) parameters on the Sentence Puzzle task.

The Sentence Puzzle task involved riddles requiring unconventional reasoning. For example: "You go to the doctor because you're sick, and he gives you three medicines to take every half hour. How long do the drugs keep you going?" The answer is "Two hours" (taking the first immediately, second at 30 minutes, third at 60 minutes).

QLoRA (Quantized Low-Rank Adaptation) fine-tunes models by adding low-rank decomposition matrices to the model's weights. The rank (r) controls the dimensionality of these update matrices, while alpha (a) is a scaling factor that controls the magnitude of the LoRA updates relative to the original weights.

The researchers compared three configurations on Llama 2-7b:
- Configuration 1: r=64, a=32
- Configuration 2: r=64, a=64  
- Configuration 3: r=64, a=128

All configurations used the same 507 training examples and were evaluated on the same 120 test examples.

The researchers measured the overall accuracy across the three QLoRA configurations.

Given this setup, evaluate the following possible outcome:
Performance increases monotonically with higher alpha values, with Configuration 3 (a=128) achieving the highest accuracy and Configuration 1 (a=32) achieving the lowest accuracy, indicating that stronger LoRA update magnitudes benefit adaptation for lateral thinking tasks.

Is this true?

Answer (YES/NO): YES